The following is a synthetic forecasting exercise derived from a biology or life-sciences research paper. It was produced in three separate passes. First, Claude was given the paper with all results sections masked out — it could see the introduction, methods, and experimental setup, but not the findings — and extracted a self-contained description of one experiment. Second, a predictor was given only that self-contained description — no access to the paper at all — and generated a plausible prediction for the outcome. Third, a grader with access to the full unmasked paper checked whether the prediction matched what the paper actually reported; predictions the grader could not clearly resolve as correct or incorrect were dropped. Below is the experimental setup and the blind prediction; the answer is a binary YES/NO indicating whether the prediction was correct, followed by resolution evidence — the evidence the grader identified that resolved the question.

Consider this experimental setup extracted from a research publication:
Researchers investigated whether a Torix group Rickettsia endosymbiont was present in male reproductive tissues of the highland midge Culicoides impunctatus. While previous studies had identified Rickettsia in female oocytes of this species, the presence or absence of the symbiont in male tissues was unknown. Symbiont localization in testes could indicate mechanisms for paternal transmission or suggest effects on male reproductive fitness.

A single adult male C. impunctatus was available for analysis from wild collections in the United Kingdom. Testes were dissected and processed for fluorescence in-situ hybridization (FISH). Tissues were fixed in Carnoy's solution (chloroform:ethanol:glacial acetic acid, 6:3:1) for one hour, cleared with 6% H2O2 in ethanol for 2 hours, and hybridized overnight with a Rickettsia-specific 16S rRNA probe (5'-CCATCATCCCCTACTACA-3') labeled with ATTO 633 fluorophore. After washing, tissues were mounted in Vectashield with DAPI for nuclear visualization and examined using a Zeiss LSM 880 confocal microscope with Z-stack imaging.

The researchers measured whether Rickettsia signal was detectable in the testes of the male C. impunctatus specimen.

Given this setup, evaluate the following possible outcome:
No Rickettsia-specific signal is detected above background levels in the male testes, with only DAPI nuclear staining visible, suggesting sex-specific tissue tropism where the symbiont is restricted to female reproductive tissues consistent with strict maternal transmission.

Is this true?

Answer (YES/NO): NO